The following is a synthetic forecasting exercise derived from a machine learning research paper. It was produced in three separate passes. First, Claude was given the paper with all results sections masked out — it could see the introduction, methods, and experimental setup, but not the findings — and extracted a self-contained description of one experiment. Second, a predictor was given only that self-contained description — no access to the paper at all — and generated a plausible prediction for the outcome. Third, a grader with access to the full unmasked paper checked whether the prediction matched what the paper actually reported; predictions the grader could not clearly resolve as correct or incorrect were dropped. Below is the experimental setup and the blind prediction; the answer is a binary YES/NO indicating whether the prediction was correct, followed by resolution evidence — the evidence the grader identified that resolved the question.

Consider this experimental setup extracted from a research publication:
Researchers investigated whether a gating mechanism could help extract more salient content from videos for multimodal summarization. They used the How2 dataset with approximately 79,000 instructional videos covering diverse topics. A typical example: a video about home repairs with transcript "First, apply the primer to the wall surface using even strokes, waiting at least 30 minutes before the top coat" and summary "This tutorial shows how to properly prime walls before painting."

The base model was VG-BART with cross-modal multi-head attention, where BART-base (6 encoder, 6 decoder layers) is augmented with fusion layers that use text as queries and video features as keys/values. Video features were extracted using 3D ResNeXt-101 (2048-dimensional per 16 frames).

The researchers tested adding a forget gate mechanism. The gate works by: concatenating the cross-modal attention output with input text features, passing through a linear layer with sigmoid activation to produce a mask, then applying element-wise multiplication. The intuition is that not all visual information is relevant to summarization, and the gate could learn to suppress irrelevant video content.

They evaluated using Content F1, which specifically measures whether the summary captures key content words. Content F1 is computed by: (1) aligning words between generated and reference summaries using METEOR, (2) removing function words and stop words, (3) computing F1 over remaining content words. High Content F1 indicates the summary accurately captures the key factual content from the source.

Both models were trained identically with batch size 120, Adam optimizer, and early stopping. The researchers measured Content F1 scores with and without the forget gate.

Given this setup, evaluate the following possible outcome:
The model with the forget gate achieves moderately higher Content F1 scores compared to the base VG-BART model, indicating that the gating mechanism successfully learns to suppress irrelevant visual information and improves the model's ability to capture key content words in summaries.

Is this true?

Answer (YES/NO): NO